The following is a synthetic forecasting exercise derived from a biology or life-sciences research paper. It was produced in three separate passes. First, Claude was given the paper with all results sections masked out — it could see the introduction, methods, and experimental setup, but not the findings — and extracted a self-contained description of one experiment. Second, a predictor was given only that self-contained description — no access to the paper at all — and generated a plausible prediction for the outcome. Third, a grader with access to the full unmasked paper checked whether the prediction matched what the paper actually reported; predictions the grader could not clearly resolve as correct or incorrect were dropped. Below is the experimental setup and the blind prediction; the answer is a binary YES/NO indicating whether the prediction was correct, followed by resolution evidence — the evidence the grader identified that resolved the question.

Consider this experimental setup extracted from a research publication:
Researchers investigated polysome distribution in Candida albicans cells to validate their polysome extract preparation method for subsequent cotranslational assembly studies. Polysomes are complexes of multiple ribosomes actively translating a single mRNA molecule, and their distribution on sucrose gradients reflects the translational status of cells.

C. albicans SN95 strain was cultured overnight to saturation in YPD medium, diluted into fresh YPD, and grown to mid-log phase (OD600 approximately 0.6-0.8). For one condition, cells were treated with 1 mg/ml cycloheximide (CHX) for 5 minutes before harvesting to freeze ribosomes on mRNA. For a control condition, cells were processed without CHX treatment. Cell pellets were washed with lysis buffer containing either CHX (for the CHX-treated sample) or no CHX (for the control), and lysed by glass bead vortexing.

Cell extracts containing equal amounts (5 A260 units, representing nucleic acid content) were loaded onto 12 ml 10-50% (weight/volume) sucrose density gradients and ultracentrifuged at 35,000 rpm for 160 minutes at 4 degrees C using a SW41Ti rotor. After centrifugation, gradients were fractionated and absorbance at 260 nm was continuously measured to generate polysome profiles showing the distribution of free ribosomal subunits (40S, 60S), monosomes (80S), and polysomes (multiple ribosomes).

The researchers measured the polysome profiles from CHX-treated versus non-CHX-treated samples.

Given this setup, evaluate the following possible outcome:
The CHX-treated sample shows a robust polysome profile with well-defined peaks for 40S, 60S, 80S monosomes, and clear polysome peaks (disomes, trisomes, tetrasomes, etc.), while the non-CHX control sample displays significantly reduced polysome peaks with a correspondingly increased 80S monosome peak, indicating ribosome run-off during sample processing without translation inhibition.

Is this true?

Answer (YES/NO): YES